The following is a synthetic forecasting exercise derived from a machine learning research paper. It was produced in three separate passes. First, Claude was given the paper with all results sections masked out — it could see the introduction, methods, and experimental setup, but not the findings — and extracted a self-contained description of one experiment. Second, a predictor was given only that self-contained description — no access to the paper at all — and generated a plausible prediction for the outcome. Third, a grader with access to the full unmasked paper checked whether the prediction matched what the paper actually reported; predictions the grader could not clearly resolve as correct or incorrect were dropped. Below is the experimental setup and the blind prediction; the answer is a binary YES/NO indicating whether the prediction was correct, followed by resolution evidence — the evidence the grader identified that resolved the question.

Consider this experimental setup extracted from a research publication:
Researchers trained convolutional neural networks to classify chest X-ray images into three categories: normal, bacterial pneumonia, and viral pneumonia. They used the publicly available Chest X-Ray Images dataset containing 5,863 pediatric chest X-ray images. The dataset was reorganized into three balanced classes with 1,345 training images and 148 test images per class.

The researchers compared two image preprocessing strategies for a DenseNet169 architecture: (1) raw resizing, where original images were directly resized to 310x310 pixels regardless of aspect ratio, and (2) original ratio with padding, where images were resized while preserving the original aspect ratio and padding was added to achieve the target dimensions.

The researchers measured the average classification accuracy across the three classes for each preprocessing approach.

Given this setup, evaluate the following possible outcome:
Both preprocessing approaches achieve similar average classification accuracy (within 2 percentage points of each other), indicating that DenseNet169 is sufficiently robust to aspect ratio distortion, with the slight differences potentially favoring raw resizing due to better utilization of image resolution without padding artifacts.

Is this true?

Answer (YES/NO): NO